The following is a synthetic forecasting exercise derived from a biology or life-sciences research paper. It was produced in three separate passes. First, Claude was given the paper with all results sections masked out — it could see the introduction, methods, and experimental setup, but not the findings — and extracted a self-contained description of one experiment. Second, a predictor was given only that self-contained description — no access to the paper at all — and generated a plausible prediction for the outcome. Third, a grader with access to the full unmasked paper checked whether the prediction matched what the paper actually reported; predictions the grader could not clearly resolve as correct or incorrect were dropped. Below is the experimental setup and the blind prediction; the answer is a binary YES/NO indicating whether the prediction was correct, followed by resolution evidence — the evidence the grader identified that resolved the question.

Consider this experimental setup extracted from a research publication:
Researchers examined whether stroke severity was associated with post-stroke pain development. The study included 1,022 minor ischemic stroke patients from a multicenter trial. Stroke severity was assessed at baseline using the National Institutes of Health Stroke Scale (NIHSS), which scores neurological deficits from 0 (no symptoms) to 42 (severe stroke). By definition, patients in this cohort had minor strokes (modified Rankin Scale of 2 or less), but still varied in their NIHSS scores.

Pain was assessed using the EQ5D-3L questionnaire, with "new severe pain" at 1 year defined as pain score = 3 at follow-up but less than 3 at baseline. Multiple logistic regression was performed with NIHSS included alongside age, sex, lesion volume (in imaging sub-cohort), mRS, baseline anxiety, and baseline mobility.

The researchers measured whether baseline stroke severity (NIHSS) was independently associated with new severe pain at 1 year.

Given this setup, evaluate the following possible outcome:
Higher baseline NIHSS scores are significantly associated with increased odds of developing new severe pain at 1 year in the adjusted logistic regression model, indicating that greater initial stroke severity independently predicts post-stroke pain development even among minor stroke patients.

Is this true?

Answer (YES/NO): NO